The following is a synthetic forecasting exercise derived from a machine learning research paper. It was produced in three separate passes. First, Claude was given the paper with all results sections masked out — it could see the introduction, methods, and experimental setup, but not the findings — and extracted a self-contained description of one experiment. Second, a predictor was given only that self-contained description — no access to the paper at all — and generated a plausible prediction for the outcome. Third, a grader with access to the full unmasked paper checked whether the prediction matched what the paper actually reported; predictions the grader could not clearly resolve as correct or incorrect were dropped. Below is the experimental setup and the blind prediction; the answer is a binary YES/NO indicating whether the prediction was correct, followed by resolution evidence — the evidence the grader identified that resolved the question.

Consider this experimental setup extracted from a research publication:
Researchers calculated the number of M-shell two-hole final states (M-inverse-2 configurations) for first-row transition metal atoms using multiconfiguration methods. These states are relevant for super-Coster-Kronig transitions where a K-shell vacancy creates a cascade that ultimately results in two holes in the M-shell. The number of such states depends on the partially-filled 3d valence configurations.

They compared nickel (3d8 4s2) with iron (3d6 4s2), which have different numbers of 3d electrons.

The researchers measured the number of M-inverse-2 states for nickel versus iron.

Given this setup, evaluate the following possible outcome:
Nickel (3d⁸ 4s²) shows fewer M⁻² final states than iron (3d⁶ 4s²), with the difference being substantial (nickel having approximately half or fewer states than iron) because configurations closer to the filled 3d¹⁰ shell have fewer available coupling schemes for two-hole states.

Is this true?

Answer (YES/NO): YES